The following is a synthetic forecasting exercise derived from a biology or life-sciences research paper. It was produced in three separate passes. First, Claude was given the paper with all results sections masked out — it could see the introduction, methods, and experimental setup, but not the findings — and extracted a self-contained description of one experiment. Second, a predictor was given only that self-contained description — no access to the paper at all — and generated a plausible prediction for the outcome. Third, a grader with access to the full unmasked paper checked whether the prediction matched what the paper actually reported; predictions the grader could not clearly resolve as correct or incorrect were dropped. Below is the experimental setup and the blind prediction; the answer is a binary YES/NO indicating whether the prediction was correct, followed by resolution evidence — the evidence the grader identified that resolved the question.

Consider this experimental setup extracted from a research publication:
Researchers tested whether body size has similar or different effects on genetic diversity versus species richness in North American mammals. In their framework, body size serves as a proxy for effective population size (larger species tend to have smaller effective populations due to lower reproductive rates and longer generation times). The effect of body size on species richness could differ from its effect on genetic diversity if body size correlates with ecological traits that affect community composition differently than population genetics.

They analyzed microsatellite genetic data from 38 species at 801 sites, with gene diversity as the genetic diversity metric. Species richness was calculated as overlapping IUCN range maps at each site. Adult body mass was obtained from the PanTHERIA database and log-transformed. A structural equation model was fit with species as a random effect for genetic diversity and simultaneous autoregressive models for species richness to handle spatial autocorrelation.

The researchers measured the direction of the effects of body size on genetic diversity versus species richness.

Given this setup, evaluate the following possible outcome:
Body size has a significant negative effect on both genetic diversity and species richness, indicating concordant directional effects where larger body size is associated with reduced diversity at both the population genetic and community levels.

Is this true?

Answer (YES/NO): NO